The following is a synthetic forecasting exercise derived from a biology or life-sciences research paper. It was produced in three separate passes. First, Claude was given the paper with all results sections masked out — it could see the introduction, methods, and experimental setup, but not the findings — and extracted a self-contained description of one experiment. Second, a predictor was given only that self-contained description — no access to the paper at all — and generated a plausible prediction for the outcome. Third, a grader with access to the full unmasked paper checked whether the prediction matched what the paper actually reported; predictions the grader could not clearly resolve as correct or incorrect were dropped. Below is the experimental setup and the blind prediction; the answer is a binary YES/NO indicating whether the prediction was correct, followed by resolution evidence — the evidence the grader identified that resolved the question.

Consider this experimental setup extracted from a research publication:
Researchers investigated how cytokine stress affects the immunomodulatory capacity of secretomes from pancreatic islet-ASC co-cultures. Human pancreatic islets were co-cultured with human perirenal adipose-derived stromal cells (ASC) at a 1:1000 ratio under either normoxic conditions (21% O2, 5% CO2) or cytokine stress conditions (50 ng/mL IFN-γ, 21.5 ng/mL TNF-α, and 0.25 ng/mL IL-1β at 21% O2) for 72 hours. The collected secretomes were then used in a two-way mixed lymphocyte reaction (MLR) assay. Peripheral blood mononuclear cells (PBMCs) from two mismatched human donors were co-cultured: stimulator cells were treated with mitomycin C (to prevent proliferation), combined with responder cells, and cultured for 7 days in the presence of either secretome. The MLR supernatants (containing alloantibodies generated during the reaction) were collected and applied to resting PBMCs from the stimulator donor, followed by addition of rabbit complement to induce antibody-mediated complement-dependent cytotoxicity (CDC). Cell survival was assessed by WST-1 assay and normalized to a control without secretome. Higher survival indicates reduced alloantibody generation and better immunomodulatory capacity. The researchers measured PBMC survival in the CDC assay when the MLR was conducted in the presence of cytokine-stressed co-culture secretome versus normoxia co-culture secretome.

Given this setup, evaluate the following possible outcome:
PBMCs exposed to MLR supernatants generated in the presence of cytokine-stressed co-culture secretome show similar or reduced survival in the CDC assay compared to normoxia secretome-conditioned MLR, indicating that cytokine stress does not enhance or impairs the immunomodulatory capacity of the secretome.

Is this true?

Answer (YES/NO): YES